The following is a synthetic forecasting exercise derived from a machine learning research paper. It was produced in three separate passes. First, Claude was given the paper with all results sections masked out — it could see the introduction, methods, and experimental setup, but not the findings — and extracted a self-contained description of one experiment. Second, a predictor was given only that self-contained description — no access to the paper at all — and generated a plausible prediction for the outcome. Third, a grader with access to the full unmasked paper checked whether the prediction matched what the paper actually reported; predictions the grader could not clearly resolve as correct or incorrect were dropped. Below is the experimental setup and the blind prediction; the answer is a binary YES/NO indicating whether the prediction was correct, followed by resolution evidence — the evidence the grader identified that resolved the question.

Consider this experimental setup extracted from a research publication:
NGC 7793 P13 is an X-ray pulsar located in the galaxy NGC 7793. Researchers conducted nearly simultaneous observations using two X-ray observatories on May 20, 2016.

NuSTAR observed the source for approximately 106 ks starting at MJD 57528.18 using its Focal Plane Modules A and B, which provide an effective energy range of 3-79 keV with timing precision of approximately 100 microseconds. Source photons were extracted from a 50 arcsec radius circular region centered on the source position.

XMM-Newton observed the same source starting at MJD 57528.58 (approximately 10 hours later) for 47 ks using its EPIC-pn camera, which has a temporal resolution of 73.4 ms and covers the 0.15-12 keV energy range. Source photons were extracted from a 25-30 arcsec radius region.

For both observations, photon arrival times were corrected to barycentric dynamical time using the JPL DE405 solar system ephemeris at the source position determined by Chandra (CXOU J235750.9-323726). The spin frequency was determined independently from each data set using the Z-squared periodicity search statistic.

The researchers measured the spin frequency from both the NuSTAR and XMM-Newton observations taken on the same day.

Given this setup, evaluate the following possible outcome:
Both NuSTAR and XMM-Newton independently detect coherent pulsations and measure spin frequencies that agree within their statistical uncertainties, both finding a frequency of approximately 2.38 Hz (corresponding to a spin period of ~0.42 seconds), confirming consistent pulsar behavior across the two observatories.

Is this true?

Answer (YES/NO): NO